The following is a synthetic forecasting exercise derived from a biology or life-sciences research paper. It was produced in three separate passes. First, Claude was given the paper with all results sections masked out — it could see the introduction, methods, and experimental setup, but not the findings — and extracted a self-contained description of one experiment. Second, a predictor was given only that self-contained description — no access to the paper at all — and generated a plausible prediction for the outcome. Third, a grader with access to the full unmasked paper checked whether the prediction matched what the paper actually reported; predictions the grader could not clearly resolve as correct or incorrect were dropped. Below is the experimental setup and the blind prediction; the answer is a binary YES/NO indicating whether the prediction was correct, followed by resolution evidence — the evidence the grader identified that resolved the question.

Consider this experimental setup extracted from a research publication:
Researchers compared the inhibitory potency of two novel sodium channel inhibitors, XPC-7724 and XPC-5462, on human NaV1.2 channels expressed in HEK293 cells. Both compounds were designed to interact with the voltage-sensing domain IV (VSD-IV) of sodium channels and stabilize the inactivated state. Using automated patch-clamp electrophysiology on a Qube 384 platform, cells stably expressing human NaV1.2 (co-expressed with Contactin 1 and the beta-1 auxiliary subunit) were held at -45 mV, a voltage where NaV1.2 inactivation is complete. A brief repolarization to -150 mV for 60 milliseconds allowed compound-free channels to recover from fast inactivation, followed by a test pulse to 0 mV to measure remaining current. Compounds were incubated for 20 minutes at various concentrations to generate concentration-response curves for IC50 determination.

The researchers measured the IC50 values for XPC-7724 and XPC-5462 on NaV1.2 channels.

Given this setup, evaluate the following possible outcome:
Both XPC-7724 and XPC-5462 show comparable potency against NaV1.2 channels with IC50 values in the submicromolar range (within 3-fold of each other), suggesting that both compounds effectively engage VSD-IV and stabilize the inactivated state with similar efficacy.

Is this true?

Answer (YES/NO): NO